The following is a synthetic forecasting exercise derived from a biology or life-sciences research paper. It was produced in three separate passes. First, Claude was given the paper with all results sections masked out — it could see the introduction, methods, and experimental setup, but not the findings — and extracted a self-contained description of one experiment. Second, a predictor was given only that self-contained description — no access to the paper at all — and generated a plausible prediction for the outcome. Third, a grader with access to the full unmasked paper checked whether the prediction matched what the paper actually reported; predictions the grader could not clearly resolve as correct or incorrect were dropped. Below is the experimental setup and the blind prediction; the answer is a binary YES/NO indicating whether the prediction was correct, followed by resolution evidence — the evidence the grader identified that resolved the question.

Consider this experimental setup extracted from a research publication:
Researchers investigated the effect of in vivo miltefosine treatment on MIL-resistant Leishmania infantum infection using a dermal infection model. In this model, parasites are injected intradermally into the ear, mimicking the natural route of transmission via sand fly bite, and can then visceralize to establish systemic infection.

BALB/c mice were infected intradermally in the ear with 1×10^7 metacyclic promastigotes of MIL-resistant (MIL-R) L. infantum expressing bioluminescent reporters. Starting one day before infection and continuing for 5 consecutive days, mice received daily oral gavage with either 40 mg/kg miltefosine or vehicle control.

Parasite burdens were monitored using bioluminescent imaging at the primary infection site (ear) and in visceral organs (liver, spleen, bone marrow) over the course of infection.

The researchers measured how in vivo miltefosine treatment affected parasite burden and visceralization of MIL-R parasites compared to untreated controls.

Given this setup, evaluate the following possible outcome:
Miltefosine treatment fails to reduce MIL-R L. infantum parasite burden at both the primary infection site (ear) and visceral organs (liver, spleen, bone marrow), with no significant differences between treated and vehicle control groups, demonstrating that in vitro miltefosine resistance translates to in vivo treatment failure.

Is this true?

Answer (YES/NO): NO